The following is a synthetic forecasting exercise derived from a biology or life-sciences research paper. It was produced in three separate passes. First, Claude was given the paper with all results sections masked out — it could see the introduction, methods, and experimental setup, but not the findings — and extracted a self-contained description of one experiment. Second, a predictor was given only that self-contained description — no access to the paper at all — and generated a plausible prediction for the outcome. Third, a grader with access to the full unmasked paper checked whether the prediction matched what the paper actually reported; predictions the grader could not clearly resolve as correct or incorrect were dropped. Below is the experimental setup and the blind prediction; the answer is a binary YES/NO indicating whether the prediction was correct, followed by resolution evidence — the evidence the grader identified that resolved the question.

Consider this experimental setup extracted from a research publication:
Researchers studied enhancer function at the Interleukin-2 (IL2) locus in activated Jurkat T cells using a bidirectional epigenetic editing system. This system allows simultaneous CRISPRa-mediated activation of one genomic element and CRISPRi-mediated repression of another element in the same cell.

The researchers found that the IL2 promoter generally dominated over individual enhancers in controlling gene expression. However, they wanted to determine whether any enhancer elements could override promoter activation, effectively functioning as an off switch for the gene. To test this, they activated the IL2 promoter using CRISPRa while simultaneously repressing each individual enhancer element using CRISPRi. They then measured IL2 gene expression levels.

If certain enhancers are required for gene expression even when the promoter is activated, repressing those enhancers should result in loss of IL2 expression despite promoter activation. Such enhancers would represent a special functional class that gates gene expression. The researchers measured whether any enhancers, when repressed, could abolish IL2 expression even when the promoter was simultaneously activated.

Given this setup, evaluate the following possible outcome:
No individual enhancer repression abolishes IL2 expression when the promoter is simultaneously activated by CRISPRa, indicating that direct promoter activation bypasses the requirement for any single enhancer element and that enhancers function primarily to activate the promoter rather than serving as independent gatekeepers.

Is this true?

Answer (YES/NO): NO